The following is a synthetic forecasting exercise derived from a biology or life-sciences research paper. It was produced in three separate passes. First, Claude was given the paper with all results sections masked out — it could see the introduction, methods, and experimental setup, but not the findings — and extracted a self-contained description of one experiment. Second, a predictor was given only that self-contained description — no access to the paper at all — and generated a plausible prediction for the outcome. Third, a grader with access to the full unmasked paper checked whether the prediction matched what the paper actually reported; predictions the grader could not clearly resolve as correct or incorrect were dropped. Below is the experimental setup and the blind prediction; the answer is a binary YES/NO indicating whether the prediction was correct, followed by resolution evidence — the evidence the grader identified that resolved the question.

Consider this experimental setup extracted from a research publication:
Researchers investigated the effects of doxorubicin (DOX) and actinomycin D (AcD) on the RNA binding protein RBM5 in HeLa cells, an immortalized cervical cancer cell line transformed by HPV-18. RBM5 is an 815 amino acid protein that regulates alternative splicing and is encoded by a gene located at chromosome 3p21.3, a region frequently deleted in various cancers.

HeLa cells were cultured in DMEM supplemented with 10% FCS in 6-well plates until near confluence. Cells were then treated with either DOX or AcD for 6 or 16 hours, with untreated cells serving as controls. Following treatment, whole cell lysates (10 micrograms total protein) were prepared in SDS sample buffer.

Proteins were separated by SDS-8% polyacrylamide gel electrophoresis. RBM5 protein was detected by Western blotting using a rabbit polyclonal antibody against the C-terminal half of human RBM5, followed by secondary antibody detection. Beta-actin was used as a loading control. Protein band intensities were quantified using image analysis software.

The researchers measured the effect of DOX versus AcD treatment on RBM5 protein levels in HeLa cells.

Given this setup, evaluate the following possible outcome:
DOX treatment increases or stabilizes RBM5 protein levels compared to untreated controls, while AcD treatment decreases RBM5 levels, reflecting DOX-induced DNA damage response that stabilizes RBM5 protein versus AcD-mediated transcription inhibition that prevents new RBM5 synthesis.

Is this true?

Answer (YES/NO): NO